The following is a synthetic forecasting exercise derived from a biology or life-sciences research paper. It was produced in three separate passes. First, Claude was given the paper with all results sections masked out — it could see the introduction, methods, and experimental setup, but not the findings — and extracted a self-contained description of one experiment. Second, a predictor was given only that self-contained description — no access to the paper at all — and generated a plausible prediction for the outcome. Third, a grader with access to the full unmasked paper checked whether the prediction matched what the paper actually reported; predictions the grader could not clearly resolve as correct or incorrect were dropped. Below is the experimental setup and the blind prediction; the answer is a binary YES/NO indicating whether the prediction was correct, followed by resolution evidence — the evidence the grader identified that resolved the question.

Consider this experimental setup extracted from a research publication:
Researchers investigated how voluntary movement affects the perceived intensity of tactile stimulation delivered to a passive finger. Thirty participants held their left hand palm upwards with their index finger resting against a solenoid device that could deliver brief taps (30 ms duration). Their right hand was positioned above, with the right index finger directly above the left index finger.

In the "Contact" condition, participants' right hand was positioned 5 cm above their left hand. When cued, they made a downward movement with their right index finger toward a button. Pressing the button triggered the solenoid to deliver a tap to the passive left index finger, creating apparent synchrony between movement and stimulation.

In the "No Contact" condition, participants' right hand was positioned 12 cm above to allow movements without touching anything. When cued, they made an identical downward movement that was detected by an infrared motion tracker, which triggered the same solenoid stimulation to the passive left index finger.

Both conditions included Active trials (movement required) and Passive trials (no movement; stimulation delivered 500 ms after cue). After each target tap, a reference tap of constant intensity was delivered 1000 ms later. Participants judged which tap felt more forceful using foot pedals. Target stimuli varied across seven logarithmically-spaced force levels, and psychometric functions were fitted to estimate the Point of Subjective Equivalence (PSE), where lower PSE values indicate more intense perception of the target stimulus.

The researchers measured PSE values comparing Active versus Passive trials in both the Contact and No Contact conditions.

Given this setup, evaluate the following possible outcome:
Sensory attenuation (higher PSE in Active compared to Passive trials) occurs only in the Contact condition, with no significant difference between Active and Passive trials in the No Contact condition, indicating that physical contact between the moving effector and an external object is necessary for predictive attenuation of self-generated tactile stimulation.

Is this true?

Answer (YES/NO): NO